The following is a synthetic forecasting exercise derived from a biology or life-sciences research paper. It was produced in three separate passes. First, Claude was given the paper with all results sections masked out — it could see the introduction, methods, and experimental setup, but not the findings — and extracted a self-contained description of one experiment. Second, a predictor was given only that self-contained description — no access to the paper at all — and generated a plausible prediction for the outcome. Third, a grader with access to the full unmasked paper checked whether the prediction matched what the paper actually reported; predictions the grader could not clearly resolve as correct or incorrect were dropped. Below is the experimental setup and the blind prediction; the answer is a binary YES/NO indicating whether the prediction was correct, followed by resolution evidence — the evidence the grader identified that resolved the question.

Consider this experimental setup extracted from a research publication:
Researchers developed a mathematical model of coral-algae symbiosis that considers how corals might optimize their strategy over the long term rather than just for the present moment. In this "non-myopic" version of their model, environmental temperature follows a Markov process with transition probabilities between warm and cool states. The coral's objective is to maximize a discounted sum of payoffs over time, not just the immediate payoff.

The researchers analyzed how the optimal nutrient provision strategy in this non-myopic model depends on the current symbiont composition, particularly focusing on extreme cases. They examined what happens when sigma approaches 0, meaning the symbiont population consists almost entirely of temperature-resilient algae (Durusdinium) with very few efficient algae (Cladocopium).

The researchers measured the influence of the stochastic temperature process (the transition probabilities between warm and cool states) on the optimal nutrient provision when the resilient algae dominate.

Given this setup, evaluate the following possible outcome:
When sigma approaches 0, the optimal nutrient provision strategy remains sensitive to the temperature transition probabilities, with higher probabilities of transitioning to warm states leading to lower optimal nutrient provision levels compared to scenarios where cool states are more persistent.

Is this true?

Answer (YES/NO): NO